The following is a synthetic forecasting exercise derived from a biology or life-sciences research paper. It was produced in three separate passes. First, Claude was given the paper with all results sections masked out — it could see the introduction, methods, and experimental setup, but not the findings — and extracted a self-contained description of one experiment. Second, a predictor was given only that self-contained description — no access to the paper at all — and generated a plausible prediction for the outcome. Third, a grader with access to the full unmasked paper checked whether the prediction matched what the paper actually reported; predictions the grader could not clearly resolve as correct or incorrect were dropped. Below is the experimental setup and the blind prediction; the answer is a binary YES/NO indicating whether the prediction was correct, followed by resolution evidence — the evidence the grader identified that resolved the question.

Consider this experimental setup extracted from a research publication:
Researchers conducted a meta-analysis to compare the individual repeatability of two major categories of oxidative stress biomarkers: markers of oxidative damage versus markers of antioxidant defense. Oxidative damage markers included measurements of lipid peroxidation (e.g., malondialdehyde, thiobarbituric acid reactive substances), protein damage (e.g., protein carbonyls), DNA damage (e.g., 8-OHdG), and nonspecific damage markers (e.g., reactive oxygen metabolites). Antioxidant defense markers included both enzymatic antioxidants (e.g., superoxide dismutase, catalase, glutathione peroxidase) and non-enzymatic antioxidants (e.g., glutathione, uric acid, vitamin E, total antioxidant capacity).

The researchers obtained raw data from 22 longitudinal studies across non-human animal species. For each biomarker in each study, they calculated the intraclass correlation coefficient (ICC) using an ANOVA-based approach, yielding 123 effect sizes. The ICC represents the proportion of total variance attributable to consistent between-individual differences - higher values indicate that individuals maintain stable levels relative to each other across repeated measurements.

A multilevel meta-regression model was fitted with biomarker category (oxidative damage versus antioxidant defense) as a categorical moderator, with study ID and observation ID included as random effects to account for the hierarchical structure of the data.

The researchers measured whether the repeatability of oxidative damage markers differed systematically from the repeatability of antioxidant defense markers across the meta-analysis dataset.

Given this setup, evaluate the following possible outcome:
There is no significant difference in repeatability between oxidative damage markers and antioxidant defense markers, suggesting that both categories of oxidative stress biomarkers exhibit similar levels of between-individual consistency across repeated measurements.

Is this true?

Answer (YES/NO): YES